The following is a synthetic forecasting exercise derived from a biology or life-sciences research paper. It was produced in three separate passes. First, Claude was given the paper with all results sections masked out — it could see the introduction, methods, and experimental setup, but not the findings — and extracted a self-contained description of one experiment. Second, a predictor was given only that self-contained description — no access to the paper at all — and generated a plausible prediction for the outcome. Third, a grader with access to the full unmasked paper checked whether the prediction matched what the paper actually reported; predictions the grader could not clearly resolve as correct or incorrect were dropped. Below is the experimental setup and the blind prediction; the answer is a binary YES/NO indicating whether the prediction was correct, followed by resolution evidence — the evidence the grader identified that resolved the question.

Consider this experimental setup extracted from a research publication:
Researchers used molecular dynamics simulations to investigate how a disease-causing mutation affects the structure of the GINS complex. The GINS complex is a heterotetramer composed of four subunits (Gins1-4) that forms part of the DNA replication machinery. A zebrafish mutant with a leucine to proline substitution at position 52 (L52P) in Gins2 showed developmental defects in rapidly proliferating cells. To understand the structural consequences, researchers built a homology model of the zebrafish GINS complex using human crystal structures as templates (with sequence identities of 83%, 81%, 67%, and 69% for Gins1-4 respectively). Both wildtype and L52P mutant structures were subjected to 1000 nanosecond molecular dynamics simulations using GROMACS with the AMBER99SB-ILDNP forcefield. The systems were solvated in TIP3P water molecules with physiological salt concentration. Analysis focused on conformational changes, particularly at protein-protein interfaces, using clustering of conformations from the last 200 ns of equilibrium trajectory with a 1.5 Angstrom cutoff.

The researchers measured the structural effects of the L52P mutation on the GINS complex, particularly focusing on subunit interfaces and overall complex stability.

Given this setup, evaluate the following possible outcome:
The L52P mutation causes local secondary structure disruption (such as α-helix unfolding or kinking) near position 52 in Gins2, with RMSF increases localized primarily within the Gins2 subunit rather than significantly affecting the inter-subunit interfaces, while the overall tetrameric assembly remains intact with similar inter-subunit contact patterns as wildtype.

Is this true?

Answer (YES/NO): NO